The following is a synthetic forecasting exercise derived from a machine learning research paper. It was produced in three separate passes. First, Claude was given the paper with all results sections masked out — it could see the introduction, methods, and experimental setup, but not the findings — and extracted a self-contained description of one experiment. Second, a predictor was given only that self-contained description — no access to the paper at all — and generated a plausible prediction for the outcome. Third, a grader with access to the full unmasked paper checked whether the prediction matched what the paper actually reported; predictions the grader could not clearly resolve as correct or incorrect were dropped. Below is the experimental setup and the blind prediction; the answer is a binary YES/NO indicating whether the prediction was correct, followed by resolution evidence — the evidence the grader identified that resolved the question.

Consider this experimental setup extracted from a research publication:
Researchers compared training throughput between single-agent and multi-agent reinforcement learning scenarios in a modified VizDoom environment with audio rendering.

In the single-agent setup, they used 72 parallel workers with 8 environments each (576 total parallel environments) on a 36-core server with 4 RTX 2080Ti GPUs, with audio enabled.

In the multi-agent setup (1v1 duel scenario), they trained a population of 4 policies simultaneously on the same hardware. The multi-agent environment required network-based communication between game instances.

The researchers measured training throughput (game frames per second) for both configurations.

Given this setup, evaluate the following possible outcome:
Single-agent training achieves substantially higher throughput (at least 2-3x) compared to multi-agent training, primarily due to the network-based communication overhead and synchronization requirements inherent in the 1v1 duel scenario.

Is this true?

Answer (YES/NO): NO